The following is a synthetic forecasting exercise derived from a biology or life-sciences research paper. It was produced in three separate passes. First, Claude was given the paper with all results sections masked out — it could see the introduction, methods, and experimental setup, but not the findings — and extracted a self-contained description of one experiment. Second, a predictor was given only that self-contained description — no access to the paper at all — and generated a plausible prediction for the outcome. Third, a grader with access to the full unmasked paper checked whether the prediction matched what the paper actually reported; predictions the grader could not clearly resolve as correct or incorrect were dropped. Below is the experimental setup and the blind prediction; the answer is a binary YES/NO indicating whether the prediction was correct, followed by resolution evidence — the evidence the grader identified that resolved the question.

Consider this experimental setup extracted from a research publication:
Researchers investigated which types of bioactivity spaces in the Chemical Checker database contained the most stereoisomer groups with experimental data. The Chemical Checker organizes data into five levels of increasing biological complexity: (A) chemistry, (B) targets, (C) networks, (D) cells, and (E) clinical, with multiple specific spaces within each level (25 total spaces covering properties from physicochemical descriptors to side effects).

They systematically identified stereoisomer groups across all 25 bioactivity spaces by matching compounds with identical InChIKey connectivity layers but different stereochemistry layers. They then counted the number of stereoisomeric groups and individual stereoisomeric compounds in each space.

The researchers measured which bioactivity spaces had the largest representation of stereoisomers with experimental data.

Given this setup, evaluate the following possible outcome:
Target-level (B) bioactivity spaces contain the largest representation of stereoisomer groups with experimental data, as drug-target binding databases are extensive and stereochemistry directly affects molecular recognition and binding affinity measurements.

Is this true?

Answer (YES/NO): YES